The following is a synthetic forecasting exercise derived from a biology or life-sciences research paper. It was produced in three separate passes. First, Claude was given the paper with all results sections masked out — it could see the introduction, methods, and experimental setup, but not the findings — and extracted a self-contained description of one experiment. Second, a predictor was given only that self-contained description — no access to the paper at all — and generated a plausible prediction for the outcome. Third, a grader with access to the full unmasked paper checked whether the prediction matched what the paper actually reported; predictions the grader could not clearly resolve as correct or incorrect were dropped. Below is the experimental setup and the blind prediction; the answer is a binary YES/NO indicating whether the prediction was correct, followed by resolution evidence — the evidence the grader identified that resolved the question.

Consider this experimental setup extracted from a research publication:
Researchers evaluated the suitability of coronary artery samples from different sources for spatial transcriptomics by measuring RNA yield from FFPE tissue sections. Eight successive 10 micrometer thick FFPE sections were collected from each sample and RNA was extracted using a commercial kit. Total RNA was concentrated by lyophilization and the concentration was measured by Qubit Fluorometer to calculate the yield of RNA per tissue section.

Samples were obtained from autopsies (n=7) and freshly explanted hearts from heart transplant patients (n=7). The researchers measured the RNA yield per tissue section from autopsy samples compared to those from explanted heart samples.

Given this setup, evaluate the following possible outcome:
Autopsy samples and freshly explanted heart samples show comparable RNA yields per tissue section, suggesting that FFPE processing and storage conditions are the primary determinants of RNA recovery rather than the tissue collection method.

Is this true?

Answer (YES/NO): NO